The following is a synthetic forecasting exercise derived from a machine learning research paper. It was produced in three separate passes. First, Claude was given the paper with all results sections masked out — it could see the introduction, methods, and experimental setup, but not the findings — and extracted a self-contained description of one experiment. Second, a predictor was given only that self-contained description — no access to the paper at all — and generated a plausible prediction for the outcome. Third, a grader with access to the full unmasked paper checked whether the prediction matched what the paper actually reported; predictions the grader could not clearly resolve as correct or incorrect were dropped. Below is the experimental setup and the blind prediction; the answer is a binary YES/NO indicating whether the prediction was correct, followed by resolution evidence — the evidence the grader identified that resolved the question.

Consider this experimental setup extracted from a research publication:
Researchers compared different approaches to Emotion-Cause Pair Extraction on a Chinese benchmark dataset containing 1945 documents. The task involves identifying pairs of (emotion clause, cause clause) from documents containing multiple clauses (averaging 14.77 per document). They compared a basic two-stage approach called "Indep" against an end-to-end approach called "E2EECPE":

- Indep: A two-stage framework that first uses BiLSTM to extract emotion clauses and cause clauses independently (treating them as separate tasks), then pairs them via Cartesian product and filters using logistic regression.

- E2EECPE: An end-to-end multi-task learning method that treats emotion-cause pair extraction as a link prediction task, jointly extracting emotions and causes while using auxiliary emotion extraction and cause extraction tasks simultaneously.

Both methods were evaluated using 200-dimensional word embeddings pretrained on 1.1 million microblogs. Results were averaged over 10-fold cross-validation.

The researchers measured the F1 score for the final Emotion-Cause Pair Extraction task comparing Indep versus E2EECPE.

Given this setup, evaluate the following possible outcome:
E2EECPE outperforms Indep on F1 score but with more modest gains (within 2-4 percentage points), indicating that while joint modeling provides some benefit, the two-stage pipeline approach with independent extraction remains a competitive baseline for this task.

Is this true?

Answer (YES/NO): NO